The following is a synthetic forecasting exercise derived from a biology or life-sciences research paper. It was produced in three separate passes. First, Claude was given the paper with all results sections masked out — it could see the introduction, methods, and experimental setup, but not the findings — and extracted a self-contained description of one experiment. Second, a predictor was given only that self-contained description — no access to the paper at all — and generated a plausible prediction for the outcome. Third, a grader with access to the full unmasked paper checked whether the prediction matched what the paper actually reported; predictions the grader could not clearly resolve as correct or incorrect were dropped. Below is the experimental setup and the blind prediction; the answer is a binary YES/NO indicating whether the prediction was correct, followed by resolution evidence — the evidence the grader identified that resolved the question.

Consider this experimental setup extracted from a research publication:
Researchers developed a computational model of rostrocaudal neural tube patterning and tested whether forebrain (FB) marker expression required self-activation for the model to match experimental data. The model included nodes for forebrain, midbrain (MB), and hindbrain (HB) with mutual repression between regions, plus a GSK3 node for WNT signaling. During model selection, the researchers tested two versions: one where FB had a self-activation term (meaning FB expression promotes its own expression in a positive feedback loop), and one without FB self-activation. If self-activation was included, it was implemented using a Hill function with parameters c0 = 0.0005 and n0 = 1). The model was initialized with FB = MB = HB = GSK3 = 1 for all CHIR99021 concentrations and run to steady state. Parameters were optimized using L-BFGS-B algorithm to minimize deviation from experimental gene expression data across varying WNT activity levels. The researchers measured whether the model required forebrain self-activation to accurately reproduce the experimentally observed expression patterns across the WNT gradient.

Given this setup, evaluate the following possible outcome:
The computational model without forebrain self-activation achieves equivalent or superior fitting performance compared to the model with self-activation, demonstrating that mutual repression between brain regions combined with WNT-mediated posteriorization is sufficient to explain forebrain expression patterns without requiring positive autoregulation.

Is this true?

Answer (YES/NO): YES